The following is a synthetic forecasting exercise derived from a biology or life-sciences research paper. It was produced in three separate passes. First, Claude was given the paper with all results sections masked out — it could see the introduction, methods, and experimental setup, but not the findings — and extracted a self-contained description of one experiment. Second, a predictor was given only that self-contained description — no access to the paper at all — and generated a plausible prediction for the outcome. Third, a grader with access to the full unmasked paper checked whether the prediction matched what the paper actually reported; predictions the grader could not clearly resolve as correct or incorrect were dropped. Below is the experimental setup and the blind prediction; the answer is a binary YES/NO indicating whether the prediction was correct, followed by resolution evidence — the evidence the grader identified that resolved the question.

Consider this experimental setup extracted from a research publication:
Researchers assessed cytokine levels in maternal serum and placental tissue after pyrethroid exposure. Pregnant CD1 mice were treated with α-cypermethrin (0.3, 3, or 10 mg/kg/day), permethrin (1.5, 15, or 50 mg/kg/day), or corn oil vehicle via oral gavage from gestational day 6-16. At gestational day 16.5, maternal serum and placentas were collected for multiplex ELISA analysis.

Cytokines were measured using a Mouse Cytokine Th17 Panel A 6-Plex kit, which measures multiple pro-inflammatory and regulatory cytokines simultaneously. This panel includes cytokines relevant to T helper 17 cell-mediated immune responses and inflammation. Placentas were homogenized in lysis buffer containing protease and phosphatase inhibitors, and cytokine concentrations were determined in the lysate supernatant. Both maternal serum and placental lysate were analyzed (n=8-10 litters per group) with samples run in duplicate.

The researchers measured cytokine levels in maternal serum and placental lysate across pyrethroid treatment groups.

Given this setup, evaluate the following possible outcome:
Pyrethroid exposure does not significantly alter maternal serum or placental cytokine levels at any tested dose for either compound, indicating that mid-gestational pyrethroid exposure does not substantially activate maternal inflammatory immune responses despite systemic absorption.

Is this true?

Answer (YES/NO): NO